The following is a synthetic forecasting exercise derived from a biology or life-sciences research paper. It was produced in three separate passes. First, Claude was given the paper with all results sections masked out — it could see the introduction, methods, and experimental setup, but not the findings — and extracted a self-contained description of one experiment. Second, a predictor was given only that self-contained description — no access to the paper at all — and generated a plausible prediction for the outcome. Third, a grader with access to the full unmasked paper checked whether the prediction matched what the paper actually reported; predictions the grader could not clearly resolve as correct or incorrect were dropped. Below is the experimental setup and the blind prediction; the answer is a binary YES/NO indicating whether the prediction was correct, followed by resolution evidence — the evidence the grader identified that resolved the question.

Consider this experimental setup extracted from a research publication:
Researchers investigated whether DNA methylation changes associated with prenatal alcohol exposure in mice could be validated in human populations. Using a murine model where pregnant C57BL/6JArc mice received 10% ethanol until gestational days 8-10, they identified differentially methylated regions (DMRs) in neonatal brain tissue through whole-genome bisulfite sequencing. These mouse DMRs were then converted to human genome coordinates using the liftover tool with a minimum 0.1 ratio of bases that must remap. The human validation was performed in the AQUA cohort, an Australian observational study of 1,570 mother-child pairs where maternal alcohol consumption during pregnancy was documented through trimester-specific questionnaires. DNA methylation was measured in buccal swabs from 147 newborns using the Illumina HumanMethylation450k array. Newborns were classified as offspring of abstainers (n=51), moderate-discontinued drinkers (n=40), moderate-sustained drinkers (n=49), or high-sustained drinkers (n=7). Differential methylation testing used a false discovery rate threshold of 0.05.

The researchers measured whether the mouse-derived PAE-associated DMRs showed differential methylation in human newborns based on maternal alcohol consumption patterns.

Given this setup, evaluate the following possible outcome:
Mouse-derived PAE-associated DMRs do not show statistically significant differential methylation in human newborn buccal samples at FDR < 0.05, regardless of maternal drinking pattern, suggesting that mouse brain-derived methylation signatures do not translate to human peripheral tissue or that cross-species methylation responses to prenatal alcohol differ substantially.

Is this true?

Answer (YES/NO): YES